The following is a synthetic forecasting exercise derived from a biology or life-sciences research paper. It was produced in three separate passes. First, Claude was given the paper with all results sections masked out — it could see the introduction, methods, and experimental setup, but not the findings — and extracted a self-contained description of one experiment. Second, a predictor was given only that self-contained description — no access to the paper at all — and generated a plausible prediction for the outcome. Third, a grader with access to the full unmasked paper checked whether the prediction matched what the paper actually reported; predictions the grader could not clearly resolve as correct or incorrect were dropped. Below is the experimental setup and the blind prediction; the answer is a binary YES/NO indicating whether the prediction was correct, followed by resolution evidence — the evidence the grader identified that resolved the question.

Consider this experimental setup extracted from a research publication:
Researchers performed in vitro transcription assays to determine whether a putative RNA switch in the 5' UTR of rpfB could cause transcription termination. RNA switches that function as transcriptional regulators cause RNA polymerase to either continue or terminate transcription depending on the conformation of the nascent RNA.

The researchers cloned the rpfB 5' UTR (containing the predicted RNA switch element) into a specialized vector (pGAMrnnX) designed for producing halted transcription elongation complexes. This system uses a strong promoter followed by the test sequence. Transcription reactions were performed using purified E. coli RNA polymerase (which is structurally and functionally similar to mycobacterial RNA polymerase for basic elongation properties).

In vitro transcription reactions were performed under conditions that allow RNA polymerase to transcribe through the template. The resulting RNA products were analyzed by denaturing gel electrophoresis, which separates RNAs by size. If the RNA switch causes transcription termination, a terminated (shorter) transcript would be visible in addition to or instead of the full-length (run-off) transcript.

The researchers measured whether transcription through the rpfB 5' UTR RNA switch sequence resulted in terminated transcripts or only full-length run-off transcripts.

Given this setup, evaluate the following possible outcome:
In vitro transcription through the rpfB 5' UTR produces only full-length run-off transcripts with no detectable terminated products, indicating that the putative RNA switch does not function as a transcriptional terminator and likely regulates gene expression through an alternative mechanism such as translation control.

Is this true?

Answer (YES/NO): NO